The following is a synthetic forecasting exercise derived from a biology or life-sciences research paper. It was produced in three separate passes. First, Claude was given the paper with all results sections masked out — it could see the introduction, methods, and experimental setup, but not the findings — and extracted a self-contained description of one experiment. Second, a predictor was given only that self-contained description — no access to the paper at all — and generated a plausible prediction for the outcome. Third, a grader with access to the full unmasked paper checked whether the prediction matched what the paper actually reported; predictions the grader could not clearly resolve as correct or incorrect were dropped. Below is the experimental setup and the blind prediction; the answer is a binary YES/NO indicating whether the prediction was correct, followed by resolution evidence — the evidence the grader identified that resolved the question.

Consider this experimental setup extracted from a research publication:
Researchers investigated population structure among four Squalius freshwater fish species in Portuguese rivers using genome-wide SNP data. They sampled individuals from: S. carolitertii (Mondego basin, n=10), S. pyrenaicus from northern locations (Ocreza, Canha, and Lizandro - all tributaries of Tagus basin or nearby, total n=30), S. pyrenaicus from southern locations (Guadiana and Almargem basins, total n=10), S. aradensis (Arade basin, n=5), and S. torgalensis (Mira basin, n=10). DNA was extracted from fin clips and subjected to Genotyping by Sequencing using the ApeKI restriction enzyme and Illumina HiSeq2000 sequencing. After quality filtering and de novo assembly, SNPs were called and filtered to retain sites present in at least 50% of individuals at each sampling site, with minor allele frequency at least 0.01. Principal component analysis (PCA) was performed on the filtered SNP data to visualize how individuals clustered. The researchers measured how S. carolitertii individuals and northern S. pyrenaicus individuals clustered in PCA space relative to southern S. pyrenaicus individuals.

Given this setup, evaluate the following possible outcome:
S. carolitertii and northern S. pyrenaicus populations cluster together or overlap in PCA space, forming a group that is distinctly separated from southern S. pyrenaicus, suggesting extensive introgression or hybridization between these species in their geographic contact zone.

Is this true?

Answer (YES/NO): YES